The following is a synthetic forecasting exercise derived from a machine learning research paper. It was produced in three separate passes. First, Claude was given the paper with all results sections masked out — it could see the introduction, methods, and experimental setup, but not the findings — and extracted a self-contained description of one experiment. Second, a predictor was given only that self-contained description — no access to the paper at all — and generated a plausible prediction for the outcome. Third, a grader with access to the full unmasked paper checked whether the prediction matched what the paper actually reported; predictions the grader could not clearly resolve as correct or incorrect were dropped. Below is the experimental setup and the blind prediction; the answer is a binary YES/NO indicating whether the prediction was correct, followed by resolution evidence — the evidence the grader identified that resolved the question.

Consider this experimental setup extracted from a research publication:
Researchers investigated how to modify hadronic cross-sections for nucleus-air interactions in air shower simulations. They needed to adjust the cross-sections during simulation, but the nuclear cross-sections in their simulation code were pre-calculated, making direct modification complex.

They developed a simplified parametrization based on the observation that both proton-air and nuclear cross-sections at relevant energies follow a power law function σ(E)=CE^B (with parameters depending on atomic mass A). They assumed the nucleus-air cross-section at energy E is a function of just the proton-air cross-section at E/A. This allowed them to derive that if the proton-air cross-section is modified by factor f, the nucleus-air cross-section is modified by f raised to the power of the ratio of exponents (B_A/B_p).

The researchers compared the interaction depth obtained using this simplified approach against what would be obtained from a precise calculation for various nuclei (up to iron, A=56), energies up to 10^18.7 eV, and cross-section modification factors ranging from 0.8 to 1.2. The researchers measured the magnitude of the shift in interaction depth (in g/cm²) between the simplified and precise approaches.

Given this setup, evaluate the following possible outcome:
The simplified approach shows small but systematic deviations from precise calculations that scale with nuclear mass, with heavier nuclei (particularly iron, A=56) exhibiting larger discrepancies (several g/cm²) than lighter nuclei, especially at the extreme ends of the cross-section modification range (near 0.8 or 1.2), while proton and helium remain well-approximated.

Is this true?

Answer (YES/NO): NO